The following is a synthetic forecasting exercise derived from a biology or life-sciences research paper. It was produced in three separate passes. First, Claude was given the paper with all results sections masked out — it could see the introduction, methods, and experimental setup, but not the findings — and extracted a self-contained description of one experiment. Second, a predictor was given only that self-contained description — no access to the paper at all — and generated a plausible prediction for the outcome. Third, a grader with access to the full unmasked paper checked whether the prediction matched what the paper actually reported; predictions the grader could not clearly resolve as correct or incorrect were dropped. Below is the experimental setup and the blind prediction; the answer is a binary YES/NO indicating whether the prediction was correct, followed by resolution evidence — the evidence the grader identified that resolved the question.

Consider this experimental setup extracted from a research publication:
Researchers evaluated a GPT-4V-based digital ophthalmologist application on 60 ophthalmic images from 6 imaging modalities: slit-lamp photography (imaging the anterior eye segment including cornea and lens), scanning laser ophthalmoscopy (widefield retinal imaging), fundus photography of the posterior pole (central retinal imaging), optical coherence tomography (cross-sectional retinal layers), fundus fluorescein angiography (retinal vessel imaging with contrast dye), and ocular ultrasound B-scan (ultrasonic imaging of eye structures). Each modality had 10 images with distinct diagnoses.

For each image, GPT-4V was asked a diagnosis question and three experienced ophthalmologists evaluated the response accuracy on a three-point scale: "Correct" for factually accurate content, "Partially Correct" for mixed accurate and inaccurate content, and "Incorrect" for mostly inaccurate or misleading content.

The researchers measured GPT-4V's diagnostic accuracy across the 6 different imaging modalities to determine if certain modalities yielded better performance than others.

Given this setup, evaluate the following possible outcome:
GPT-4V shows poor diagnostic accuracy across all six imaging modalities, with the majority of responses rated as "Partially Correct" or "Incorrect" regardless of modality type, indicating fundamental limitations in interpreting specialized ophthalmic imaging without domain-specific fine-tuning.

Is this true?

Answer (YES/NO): YES